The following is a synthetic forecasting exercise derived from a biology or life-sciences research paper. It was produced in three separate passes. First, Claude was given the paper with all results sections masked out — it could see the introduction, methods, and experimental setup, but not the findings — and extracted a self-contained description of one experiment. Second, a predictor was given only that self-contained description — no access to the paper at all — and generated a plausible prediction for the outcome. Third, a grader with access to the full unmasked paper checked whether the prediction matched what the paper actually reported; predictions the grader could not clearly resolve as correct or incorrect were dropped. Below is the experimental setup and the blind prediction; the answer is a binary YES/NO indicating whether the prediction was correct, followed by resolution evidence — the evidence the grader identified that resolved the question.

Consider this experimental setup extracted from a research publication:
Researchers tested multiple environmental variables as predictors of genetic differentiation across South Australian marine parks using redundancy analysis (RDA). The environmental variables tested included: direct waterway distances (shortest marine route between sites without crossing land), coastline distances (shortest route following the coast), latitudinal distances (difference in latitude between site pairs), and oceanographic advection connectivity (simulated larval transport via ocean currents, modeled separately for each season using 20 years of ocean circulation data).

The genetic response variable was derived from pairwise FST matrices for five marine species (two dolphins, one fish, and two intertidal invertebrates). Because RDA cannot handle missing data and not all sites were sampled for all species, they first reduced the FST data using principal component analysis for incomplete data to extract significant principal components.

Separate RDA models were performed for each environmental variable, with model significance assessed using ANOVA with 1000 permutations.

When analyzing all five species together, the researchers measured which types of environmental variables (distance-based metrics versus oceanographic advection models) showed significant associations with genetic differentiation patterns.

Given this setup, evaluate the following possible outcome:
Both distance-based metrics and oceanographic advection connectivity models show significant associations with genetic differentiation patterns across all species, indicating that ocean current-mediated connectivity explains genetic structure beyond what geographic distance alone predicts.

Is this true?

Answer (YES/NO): NO